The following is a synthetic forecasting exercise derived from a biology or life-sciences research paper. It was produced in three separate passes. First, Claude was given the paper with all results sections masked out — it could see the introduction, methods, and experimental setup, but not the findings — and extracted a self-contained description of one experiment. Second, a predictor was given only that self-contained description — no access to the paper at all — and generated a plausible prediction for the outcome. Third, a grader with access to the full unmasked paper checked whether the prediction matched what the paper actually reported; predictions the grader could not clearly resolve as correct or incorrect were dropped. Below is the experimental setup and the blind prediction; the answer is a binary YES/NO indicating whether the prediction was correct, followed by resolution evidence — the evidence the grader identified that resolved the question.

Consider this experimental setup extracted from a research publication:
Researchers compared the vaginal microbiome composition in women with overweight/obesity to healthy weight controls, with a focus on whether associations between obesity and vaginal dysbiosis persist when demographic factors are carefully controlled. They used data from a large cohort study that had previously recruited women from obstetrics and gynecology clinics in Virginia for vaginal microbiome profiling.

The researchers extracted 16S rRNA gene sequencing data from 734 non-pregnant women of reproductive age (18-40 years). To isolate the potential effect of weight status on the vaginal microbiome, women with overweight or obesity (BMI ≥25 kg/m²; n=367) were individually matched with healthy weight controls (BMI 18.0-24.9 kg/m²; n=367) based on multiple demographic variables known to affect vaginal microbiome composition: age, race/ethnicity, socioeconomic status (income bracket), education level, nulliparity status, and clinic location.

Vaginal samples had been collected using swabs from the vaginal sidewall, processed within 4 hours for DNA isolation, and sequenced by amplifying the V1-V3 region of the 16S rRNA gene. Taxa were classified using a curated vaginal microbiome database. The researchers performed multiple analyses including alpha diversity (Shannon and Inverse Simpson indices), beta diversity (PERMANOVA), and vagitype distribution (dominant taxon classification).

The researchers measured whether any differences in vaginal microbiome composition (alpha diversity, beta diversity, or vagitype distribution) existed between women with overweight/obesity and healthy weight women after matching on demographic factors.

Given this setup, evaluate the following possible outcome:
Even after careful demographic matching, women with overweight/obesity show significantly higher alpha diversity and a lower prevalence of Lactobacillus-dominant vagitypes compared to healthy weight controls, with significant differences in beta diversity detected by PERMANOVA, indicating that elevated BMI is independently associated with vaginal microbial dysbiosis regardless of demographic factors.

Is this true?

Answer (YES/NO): YES